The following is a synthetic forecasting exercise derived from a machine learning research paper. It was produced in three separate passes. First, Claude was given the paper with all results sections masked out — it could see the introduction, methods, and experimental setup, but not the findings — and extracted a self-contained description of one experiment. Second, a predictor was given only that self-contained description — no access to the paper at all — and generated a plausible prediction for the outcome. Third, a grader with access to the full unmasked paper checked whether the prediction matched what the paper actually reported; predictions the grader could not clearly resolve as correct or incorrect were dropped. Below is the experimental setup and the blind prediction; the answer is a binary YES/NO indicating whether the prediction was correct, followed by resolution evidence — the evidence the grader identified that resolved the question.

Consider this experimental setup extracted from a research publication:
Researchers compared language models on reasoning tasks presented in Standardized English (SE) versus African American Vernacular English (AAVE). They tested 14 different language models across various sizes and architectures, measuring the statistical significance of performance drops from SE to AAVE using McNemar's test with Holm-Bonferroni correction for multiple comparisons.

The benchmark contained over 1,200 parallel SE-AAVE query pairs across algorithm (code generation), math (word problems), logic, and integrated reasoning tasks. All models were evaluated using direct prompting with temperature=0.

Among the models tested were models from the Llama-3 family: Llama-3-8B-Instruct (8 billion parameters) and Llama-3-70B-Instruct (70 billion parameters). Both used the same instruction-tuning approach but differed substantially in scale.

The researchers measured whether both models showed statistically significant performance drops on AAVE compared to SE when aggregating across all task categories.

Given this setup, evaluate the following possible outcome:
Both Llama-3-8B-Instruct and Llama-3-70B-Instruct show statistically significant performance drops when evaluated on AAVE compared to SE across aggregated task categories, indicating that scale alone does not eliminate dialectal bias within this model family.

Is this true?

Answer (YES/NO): NO